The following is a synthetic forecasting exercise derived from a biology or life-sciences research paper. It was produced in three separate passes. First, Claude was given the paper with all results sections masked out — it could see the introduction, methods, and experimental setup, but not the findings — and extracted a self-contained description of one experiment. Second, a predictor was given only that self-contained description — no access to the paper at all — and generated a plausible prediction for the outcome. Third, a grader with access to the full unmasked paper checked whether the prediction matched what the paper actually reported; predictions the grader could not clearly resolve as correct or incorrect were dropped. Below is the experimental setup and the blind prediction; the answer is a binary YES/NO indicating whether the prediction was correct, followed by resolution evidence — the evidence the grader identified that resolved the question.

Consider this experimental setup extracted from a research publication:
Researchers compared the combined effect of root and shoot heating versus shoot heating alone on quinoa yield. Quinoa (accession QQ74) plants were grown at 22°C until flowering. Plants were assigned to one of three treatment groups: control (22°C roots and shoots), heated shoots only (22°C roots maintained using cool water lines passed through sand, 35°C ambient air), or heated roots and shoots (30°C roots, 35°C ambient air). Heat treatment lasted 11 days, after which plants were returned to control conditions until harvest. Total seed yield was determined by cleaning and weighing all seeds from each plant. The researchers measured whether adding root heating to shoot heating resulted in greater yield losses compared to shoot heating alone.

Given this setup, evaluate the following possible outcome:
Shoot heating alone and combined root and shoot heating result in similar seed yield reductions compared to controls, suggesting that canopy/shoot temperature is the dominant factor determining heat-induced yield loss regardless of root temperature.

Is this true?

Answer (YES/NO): YES